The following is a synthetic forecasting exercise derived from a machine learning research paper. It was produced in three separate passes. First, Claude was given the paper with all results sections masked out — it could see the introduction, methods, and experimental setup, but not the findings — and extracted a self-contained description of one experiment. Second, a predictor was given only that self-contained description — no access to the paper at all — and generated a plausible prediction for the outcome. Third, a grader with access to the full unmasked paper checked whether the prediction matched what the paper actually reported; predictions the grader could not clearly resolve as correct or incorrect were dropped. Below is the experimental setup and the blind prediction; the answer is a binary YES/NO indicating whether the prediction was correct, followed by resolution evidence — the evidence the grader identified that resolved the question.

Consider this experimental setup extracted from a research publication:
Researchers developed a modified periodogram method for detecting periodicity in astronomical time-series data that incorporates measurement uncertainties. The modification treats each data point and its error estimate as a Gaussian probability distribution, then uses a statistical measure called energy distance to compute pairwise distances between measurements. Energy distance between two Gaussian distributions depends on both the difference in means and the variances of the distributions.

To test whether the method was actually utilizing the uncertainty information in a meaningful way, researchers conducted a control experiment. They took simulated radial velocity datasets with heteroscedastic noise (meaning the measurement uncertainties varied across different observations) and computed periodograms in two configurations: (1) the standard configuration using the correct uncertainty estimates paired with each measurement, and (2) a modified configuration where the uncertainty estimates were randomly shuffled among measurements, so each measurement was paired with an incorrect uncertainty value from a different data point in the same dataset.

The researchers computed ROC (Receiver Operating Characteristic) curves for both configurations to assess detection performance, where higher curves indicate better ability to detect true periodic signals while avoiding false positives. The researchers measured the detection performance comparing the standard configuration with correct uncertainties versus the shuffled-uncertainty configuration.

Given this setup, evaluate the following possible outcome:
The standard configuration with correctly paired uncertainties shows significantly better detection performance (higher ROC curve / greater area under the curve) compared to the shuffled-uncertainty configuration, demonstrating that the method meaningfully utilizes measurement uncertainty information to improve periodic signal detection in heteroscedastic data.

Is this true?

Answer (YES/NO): YES